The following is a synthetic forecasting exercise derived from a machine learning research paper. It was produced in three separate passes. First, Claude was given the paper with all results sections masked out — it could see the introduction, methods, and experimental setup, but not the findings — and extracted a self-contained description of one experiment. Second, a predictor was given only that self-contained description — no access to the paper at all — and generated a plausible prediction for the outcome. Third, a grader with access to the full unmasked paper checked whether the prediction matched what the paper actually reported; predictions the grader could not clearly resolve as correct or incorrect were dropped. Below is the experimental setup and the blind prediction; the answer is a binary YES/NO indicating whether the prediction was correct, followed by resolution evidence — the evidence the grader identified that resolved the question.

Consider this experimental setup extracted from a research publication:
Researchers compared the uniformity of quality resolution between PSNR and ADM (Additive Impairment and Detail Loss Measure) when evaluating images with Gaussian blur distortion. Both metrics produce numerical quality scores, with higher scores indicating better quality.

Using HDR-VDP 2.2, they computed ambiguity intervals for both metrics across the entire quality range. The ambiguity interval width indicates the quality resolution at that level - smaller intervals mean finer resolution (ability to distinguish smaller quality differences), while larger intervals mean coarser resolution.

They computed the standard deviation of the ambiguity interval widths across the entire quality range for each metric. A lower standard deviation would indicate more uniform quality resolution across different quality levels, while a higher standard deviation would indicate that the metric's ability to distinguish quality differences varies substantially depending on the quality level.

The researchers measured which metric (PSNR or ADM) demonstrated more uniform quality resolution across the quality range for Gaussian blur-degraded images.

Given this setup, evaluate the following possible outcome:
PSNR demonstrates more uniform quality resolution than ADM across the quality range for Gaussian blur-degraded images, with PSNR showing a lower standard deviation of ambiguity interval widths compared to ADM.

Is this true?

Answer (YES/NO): NO